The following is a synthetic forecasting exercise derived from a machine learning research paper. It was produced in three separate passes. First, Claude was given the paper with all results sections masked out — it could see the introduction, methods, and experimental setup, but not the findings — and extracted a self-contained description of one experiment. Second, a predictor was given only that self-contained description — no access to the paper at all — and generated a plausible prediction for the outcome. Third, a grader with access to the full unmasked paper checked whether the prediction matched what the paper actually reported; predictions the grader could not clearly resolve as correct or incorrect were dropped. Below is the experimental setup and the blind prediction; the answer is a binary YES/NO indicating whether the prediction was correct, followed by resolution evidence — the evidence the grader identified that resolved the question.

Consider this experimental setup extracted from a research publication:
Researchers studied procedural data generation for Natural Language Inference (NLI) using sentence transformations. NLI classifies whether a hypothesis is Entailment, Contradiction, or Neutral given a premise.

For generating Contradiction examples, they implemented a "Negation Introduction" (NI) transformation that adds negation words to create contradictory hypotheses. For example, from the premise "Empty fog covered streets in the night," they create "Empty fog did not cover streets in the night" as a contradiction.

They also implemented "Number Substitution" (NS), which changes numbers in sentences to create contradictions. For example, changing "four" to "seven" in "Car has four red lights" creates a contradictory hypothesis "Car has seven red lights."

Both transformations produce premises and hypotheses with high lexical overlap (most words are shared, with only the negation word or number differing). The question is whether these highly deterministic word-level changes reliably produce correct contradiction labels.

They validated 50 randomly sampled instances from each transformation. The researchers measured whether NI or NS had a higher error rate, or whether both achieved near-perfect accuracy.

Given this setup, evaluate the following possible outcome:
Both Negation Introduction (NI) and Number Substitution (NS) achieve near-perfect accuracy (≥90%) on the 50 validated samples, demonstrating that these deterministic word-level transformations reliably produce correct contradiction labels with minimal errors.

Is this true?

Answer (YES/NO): YES